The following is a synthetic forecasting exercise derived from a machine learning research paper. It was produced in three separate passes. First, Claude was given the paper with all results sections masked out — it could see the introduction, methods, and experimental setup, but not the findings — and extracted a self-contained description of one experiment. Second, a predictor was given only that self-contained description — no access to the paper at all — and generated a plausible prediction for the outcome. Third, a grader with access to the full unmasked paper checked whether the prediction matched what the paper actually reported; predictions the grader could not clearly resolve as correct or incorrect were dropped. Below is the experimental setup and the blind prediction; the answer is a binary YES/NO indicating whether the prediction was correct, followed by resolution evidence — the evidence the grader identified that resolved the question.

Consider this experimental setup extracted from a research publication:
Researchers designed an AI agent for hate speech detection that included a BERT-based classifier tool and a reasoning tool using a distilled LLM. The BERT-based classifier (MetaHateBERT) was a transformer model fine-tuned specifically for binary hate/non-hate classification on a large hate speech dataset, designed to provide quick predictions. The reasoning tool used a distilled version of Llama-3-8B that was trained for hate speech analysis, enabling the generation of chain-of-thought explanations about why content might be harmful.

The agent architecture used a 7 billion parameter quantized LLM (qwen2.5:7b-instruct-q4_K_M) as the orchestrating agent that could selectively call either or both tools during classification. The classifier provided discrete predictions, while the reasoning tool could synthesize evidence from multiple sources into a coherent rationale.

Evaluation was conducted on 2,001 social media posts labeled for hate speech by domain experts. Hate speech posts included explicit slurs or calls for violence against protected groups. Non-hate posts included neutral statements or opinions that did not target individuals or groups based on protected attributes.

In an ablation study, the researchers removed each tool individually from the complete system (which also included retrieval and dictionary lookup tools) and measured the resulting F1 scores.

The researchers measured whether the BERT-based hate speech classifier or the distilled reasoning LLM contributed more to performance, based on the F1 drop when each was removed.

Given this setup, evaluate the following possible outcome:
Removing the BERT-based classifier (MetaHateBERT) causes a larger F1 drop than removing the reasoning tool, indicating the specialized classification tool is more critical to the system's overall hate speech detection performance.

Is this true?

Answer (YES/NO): YES